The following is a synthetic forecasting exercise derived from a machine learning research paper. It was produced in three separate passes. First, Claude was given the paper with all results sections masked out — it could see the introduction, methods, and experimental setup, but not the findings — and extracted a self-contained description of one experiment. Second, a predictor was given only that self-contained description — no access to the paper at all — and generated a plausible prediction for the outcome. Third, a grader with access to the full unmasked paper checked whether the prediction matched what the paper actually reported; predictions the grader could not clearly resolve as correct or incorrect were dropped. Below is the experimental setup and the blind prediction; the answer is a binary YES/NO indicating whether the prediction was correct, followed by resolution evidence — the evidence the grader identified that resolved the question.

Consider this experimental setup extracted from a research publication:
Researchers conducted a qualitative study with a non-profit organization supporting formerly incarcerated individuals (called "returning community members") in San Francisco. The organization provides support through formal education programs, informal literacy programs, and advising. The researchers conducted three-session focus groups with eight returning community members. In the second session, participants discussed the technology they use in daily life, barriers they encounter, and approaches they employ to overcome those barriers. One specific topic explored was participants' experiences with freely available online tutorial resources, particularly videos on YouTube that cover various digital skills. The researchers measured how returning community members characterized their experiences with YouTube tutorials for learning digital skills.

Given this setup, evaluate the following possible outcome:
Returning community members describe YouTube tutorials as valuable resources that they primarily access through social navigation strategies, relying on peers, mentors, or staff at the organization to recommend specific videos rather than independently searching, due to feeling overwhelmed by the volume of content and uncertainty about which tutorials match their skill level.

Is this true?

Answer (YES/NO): NO